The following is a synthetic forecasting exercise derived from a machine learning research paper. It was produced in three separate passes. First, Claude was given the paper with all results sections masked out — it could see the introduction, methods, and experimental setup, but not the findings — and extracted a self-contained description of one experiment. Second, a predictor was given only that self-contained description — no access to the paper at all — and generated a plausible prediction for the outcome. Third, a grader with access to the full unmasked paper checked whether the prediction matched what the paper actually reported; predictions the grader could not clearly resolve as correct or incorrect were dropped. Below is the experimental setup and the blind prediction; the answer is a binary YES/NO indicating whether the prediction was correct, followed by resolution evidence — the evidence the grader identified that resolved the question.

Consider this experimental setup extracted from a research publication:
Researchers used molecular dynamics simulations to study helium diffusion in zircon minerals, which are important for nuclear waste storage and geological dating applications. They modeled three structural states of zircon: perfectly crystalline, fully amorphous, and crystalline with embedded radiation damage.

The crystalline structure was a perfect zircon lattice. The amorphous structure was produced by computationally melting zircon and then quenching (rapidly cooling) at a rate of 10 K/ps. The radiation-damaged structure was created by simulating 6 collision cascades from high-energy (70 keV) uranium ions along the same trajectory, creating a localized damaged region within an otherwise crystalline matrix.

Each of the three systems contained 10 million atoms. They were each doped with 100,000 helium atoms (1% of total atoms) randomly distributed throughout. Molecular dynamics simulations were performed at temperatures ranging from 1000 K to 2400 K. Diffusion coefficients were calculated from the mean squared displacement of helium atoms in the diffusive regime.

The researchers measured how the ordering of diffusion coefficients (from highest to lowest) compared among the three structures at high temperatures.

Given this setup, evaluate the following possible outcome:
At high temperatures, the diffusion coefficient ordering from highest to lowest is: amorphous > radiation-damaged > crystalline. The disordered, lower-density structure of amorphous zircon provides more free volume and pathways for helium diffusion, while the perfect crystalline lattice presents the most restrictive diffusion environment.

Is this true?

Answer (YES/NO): NO